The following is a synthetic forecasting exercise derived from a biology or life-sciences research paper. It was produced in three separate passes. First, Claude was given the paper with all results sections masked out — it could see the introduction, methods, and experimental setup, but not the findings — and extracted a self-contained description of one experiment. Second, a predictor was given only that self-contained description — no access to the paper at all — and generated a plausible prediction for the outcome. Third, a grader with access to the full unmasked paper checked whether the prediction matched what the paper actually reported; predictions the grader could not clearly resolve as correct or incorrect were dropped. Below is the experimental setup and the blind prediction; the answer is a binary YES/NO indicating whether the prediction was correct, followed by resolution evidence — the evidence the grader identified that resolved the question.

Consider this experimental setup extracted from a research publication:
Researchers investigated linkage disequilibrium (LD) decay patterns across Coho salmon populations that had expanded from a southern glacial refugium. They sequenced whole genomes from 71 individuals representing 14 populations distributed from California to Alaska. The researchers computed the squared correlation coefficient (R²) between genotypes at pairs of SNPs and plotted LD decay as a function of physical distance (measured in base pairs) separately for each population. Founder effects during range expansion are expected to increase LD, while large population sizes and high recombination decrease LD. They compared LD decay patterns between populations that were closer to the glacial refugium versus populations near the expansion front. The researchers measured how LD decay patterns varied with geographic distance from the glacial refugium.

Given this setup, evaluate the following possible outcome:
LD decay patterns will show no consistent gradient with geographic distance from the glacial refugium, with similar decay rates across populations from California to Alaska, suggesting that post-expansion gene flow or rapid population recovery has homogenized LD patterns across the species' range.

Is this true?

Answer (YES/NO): NO